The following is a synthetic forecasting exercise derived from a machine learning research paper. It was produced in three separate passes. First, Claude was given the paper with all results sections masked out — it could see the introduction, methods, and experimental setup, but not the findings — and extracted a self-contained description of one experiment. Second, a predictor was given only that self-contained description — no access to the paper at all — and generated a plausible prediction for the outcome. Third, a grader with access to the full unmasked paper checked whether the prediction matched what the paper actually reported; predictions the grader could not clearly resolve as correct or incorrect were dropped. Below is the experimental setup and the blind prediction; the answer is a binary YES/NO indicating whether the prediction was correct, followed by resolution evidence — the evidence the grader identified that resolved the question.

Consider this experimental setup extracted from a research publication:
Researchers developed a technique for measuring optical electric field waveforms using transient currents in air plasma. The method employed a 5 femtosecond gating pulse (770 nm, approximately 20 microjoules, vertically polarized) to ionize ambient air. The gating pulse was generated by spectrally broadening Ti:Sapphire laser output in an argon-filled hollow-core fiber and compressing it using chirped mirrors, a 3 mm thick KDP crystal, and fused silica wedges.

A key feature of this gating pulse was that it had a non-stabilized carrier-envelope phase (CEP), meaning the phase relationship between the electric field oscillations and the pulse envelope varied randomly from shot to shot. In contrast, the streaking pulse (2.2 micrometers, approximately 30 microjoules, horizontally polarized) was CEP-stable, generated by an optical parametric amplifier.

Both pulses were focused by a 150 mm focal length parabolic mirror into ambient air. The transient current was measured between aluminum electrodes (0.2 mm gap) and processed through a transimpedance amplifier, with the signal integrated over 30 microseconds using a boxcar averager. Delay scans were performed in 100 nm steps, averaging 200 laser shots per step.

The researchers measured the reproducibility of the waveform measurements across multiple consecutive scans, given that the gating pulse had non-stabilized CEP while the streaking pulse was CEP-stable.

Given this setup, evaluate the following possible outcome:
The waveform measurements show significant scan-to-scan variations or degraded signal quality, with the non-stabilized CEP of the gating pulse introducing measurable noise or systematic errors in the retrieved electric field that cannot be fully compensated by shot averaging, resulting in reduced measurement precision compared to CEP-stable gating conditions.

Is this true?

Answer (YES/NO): NO